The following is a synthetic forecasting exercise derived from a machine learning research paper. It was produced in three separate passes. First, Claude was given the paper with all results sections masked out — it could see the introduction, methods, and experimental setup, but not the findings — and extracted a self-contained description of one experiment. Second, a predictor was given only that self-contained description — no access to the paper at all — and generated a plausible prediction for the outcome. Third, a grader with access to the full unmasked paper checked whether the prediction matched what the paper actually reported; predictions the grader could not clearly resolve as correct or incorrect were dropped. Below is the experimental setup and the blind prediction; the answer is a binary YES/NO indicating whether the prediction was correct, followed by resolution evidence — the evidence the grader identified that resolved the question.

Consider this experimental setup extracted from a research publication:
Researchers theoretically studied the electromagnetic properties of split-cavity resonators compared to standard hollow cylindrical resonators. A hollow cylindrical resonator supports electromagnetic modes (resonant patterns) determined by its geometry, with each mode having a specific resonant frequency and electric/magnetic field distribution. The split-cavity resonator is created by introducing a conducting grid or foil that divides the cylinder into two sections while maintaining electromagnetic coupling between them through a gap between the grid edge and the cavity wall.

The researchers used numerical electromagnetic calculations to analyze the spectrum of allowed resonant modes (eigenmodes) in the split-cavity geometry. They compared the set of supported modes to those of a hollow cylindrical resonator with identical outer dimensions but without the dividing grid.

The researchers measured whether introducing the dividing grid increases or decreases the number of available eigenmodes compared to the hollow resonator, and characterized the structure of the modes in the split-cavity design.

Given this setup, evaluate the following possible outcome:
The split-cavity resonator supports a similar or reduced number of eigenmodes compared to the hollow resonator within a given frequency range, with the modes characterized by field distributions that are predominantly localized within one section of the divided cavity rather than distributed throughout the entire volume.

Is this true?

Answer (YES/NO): NO